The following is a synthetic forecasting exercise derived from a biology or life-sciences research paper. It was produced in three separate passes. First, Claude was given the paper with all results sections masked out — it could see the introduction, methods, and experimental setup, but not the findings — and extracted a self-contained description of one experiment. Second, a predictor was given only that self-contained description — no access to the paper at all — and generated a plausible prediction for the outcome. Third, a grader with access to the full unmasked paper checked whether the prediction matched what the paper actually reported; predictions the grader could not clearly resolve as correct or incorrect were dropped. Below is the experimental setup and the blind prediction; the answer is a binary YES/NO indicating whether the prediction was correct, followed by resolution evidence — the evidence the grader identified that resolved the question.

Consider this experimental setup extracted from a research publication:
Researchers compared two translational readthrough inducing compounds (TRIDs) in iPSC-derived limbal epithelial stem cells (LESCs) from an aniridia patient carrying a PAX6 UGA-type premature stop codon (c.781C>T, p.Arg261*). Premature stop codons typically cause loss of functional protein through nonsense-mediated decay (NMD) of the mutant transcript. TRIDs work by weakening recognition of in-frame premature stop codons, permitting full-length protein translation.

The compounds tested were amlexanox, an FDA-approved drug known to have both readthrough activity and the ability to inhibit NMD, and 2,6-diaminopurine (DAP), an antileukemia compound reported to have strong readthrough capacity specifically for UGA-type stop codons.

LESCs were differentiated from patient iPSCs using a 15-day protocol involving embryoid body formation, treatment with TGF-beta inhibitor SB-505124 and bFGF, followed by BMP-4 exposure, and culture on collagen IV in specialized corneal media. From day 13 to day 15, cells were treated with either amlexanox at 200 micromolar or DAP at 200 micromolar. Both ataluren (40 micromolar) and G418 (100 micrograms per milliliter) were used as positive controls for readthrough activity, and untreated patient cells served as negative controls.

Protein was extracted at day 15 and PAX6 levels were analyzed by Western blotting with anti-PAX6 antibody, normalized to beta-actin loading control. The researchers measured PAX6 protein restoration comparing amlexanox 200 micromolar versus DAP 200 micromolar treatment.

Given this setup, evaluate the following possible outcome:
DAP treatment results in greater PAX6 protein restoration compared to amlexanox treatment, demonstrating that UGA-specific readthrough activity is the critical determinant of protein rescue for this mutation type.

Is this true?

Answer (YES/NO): NO